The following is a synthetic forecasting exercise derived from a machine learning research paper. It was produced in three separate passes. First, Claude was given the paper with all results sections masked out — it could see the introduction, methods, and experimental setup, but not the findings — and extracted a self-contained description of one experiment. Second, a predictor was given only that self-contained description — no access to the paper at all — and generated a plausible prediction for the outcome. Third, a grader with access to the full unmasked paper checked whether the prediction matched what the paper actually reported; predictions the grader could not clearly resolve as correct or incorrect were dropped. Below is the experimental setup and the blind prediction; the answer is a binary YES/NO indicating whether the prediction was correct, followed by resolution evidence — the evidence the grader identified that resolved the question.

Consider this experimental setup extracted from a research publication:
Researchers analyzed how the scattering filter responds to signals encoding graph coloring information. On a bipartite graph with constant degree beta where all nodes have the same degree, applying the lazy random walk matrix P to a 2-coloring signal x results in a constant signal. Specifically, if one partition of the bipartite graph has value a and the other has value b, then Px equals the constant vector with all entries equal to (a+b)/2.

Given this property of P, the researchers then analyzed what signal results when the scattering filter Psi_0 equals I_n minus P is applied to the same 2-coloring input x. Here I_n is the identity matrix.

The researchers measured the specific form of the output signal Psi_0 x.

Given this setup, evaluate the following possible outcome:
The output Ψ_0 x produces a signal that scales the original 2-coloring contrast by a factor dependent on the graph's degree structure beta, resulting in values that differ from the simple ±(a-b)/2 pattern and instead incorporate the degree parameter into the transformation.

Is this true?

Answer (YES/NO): NO